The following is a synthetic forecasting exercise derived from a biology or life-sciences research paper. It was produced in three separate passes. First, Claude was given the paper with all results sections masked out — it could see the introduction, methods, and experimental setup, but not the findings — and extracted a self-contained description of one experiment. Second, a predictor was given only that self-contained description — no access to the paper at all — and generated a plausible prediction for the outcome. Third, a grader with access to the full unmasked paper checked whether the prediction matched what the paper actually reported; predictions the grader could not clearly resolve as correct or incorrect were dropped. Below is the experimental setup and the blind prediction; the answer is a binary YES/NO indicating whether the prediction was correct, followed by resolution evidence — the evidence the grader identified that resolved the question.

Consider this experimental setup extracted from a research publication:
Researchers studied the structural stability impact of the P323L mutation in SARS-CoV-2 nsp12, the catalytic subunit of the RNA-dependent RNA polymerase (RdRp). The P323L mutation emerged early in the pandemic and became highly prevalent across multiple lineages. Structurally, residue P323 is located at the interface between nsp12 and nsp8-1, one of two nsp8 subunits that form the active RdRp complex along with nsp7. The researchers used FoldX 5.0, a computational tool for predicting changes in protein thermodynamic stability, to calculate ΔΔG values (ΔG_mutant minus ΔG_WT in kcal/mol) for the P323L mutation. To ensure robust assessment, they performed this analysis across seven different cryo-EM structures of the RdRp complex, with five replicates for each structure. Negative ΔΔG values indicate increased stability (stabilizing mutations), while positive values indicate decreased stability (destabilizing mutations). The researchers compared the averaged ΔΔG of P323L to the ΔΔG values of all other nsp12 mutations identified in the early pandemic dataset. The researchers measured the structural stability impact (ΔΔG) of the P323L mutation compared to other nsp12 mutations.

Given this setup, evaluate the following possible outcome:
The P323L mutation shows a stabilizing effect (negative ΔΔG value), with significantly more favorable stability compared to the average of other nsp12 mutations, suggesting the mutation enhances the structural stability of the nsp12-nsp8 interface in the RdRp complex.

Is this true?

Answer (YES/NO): YES